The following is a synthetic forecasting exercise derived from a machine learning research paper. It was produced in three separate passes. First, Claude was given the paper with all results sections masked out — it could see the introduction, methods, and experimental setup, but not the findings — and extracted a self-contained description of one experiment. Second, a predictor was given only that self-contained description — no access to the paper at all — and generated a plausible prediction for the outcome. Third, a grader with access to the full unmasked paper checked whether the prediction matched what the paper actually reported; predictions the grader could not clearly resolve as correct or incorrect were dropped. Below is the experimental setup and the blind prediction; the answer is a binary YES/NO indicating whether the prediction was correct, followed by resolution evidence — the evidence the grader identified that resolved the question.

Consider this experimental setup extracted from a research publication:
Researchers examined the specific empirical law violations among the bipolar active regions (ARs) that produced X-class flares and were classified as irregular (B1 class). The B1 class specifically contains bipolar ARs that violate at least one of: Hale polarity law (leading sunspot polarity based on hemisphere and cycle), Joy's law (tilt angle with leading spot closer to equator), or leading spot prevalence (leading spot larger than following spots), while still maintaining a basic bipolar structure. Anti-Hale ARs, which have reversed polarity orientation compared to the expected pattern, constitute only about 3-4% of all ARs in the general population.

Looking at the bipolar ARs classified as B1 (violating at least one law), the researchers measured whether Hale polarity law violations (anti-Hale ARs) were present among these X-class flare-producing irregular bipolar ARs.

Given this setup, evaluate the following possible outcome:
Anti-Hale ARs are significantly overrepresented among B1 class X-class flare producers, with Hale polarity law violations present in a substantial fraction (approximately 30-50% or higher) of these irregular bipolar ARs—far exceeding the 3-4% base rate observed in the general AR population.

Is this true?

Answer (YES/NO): YES